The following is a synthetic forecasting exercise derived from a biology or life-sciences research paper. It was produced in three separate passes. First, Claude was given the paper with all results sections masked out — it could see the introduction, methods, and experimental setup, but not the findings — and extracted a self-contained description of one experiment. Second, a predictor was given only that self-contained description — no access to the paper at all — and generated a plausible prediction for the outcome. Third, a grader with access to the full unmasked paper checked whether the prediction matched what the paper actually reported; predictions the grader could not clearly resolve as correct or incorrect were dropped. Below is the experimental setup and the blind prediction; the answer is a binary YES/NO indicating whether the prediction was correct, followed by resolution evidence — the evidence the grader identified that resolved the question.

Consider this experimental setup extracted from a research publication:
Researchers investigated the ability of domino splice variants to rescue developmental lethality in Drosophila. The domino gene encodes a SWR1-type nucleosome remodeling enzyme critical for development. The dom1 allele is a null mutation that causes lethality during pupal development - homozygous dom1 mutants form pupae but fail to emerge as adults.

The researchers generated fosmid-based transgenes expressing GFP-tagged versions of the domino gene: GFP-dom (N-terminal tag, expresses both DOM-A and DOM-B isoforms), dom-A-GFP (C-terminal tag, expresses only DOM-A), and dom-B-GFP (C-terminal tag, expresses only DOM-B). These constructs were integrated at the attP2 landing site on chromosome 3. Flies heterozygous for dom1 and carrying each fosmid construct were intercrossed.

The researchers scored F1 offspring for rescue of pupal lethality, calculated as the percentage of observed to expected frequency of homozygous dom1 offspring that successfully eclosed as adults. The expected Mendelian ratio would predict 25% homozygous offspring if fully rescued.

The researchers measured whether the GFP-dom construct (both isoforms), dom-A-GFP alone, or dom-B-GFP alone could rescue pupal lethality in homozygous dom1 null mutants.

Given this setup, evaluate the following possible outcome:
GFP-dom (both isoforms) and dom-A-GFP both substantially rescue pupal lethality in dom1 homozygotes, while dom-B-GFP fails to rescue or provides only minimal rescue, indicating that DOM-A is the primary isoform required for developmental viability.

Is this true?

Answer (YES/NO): NO